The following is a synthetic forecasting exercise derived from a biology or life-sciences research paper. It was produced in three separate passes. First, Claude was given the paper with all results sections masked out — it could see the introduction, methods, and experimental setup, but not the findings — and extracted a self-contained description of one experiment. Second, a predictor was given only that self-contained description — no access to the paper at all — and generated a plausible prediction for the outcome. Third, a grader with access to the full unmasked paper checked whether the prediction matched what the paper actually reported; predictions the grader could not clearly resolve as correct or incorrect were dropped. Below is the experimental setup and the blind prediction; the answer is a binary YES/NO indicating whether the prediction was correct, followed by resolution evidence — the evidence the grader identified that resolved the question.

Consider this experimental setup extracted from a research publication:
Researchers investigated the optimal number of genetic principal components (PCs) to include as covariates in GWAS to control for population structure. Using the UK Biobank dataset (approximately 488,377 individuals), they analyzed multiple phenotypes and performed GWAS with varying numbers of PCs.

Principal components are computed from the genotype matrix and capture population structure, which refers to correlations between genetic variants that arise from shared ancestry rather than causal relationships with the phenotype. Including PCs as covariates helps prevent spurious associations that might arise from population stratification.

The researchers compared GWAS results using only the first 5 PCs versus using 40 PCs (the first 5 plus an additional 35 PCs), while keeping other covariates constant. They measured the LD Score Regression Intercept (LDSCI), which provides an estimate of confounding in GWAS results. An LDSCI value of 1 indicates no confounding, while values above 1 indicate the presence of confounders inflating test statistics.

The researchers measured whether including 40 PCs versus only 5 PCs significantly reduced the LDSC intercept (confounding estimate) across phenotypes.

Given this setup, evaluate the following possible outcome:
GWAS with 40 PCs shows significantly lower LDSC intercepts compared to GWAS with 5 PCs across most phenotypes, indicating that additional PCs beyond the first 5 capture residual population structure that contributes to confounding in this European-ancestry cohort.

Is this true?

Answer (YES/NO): NO